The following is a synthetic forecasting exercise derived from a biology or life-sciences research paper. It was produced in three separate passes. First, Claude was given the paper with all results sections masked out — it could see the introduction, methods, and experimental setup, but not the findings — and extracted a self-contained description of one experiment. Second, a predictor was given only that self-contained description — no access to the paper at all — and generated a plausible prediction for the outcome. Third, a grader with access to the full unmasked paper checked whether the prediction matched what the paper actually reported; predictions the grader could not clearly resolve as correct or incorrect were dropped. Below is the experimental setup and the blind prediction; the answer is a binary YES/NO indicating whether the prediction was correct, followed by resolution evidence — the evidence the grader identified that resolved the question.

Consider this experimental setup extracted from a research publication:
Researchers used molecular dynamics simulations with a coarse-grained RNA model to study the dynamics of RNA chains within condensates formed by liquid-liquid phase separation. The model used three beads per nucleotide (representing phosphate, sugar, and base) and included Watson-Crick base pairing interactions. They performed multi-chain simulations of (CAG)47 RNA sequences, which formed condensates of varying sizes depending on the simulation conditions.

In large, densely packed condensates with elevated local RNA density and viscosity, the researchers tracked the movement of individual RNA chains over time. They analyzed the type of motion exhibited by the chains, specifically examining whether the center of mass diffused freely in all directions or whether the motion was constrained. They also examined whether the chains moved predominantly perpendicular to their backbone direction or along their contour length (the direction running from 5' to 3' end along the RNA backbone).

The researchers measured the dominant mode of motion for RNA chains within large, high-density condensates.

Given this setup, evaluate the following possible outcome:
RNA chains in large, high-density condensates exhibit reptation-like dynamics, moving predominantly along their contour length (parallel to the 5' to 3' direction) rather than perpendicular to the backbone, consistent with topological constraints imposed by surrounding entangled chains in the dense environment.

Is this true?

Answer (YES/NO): YES